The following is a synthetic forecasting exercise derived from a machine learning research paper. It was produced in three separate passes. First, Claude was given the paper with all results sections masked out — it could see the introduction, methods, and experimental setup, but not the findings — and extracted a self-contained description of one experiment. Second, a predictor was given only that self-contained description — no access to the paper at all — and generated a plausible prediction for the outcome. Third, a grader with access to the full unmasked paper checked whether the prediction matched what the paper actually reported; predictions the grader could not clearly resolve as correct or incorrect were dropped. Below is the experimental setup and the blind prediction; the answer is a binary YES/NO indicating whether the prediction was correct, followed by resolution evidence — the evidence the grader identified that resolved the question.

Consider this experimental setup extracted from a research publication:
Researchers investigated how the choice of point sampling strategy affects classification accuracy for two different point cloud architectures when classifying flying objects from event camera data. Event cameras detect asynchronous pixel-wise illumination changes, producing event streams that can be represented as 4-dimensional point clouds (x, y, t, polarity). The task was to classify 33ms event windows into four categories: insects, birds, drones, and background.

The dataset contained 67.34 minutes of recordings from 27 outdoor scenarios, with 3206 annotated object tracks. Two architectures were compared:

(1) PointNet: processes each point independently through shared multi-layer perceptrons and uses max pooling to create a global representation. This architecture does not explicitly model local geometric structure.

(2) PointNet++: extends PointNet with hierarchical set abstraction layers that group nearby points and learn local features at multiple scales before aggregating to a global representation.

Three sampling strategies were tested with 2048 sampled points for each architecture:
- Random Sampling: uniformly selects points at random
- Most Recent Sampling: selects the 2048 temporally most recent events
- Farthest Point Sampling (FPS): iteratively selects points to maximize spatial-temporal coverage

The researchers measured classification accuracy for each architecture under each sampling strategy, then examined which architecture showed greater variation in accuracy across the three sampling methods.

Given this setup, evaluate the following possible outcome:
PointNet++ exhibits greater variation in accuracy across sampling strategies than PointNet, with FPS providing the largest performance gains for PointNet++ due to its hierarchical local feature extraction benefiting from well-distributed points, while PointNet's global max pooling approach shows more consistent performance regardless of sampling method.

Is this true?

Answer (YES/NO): NO